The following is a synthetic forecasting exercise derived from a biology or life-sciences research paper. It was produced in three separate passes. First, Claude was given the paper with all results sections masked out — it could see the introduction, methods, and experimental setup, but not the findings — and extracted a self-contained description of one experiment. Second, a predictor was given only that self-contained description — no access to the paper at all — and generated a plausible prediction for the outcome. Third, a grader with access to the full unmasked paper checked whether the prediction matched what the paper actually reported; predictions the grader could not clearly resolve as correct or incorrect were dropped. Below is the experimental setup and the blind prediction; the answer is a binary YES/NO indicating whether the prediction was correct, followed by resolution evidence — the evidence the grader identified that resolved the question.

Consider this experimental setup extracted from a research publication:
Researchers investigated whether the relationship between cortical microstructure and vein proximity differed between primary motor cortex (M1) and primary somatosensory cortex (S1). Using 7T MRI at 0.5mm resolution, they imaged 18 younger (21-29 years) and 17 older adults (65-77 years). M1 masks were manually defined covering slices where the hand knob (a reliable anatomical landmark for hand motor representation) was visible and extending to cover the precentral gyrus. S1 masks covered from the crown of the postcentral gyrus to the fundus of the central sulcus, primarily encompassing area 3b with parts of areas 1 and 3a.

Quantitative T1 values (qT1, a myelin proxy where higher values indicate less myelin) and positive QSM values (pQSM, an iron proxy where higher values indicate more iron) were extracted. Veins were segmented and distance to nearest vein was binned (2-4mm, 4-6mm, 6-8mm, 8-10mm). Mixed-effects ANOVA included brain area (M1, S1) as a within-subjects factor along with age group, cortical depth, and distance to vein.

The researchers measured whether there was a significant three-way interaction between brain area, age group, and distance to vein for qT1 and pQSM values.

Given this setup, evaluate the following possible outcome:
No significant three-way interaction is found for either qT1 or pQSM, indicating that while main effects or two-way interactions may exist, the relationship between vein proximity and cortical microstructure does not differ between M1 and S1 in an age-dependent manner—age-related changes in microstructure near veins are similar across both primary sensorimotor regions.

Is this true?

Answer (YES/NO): NO